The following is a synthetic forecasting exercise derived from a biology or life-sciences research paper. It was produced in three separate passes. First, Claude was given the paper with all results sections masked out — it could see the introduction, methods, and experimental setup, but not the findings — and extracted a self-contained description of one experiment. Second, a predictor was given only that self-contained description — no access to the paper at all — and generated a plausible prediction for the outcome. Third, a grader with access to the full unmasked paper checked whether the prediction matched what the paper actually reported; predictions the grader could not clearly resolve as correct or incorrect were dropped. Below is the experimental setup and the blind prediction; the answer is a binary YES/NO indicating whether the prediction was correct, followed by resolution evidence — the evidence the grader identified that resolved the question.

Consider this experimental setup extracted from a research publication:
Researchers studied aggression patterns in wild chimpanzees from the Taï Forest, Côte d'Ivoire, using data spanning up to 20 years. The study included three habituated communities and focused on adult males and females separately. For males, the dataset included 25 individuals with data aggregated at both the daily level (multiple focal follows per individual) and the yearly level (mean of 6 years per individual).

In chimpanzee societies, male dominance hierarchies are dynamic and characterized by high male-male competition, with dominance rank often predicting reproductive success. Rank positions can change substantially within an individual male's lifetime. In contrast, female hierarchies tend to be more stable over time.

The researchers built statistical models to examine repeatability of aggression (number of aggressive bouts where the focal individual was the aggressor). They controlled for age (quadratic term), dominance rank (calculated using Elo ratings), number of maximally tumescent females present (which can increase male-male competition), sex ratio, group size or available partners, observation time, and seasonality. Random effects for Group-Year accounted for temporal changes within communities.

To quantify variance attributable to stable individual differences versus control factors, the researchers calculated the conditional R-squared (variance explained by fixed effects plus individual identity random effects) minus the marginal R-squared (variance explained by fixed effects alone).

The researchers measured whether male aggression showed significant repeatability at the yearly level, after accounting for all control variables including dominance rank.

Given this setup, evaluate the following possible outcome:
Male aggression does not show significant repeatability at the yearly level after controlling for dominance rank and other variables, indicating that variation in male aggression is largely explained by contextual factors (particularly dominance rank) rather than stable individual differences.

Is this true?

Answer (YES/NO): NO